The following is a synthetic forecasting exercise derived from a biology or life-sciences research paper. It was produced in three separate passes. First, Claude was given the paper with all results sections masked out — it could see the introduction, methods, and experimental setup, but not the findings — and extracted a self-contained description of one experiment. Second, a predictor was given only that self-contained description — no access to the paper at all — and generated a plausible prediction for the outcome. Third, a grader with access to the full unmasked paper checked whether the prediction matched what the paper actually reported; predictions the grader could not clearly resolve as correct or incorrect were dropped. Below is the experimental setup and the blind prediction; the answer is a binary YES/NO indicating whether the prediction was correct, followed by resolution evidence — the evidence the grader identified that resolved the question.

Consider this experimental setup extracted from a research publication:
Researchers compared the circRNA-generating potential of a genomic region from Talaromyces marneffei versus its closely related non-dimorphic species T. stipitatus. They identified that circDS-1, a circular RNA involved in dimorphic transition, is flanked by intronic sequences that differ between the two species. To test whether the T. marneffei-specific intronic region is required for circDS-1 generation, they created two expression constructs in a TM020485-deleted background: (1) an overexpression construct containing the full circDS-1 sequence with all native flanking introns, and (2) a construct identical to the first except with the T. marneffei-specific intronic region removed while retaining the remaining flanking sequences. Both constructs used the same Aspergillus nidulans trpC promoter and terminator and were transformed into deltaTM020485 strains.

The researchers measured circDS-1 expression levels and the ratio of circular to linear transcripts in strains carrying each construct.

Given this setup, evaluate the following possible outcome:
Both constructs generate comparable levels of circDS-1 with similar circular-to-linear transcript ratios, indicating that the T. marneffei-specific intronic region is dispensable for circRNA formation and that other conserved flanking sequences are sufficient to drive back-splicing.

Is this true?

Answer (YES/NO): NO